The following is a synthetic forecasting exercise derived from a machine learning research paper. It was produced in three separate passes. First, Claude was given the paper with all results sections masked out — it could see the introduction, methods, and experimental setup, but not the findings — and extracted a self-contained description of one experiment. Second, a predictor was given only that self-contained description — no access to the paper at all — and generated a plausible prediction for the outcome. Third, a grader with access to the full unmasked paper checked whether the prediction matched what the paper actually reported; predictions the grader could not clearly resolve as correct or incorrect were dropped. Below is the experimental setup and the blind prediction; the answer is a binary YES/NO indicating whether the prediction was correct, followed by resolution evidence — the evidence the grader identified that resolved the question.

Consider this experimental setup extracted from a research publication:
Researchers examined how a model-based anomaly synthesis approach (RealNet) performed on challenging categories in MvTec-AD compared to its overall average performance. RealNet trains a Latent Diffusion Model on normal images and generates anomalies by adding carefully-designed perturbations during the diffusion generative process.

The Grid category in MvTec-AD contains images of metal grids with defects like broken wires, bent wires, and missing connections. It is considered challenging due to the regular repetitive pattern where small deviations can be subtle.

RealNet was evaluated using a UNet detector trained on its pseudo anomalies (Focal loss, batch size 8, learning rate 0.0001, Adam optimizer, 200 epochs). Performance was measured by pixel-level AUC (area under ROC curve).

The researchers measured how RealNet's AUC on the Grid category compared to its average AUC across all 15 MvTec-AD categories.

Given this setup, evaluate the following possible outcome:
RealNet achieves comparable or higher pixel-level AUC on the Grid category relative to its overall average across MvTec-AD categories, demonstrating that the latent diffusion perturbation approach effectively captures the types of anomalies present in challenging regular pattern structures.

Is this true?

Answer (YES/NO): NO